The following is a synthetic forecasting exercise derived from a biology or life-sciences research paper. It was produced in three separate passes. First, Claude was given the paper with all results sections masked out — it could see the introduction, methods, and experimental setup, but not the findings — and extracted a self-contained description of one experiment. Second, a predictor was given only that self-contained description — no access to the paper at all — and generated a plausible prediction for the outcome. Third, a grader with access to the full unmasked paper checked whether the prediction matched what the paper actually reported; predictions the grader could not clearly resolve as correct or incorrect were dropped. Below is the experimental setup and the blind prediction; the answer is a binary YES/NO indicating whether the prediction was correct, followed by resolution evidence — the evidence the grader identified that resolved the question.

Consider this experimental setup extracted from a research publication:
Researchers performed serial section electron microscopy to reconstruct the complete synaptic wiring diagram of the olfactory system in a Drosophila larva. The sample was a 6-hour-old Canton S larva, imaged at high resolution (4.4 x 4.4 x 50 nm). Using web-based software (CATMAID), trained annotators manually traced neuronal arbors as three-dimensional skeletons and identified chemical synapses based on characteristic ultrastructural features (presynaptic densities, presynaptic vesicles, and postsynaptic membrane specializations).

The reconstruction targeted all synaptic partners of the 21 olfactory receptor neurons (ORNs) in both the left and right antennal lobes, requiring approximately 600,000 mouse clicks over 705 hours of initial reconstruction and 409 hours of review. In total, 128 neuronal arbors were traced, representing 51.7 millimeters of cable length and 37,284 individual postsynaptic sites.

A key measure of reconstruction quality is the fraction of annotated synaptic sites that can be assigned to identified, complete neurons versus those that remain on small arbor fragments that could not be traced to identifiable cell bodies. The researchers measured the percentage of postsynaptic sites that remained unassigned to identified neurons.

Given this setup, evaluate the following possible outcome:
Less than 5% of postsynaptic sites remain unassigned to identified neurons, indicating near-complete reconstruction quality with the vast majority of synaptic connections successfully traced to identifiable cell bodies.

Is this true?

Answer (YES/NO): YES